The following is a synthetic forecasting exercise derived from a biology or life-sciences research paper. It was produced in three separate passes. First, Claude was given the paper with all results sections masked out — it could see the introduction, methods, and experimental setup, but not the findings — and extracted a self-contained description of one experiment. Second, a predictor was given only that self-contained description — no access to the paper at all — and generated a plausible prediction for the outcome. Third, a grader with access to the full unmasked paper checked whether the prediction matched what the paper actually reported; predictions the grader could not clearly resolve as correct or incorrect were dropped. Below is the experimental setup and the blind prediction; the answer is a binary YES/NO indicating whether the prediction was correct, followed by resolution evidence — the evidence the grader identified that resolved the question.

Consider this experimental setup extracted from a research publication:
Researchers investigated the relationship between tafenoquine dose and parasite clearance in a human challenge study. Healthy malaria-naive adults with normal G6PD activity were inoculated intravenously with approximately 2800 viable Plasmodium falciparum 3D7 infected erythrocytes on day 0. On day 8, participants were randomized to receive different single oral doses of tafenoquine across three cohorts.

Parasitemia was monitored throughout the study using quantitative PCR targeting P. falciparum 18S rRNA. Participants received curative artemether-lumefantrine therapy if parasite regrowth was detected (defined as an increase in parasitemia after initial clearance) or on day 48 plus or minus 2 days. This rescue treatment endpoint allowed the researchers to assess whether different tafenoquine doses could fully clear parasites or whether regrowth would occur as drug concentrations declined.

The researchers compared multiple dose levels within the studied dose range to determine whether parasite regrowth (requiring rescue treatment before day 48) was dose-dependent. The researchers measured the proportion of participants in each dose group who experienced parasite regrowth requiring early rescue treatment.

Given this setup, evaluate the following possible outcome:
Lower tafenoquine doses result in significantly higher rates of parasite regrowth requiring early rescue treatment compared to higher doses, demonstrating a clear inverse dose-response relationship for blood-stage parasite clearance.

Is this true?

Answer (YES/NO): YES